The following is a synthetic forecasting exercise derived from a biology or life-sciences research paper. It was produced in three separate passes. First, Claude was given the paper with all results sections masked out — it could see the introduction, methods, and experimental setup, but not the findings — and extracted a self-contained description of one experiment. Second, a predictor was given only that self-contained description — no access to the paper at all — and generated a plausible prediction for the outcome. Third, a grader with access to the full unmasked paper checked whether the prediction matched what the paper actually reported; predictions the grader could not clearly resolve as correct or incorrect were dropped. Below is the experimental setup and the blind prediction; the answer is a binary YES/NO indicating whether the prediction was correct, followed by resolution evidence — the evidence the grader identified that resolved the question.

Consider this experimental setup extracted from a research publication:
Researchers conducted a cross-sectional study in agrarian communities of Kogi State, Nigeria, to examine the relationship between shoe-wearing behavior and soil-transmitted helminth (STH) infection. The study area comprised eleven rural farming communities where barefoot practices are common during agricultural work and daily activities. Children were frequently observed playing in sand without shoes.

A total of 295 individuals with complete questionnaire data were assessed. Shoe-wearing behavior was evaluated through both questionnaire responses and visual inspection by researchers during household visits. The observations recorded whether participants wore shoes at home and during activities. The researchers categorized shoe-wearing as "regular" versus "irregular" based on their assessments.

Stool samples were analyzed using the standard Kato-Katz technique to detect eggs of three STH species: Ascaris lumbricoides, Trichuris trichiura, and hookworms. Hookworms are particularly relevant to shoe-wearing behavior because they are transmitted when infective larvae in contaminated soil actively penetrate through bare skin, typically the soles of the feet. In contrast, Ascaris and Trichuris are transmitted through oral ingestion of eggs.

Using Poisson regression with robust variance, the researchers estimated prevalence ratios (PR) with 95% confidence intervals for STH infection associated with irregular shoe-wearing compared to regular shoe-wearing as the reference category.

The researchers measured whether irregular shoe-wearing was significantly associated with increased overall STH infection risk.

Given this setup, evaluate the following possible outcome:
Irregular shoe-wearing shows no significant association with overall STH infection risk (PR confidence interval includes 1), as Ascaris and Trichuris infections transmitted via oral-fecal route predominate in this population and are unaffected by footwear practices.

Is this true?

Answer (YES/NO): NO